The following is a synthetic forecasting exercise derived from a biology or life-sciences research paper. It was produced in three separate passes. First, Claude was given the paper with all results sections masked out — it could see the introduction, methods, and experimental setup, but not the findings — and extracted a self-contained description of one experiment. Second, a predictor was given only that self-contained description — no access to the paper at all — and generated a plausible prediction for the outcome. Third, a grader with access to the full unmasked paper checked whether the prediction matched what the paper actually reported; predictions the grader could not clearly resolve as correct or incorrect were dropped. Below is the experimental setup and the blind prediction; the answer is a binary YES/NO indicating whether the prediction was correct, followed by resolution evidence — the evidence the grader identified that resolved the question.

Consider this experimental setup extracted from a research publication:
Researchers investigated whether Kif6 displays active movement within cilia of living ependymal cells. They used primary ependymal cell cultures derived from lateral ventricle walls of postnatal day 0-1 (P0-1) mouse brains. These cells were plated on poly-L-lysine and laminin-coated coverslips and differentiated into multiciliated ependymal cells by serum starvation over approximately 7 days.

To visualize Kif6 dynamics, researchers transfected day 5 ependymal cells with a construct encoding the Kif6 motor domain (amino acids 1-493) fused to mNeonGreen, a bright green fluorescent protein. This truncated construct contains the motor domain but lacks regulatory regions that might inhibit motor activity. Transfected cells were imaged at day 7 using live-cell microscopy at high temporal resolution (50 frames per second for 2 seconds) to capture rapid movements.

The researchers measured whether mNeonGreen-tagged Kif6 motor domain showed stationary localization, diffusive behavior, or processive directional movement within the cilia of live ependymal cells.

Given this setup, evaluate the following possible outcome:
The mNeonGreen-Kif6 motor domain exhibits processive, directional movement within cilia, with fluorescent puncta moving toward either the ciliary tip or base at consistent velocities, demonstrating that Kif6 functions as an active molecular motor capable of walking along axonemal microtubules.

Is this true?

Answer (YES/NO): NO